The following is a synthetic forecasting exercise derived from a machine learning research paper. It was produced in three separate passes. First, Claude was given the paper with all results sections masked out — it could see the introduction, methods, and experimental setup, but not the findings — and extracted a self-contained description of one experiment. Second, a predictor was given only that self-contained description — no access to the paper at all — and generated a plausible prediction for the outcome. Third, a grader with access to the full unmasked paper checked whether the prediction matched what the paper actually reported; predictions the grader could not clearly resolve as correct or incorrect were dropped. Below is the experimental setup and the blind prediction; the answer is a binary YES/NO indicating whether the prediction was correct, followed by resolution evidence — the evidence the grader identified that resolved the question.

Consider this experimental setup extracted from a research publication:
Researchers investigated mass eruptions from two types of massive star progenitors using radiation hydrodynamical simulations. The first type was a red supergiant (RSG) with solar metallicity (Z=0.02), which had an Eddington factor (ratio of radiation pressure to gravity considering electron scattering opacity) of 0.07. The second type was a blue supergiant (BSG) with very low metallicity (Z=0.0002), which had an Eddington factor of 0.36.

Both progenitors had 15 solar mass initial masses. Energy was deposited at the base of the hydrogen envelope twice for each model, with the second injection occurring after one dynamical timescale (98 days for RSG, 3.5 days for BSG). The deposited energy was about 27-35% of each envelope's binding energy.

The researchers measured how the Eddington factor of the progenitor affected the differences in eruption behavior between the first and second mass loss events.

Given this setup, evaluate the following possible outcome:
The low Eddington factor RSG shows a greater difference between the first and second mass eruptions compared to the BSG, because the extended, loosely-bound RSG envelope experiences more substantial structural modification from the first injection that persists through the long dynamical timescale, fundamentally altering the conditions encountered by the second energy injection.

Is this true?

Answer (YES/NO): NO